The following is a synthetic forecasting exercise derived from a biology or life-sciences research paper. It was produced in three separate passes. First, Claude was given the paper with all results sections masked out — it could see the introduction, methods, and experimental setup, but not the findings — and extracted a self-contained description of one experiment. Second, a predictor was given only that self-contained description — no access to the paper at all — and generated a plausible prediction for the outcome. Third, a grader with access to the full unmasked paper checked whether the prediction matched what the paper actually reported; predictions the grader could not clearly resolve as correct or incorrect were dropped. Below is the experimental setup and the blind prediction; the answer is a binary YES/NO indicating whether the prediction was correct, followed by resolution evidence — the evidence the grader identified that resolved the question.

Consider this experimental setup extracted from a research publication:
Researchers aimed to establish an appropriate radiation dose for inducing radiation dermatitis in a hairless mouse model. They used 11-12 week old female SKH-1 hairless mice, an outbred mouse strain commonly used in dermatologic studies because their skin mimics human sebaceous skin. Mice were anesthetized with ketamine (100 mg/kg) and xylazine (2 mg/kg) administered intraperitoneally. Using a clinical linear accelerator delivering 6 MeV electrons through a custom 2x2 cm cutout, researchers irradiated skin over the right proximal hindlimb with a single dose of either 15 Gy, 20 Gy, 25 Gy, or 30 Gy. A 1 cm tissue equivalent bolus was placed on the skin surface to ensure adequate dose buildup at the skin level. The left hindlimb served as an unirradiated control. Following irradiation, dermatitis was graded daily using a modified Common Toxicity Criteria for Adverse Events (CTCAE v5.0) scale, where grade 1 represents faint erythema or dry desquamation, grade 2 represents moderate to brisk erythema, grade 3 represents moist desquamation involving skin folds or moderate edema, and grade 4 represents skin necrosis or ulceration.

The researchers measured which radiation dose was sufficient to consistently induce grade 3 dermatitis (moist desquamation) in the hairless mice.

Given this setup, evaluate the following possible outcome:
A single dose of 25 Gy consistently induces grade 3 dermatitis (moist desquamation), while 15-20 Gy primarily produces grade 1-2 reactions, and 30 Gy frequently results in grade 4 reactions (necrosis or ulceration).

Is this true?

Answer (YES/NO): NO